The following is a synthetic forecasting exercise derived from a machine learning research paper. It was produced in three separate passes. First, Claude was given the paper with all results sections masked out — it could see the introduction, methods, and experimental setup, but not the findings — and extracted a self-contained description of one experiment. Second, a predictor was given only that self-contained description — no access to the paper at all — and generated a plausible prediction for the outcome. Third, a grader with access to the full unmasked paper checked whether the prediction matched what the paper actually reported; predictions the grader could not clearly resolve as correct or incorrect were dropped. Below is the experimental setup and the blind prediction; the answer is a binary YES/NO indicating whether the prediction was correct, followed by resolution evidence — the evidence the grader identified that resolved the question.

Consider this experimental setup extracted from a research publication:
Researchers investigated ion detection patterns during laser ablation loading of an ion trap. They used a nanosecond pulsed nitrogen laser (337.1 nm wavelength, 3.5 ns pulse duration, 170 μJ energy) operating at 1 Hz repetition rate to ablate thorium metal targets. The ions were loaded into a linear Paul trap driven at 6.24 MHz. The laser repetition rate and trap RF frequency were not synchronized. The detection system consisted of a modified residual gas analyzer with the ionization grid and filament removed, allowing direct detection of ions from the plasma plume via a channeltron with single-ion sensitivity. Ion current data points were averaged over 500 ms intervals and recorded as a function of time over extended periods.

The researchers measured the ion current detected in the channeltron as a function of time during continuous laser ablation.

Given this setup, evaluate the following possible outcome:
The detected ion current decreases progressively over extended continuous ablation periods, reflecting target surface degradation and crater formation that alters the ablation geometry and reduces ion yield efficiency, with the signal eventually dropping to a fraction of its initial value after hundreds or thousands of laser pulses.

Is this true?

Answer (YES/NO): YES